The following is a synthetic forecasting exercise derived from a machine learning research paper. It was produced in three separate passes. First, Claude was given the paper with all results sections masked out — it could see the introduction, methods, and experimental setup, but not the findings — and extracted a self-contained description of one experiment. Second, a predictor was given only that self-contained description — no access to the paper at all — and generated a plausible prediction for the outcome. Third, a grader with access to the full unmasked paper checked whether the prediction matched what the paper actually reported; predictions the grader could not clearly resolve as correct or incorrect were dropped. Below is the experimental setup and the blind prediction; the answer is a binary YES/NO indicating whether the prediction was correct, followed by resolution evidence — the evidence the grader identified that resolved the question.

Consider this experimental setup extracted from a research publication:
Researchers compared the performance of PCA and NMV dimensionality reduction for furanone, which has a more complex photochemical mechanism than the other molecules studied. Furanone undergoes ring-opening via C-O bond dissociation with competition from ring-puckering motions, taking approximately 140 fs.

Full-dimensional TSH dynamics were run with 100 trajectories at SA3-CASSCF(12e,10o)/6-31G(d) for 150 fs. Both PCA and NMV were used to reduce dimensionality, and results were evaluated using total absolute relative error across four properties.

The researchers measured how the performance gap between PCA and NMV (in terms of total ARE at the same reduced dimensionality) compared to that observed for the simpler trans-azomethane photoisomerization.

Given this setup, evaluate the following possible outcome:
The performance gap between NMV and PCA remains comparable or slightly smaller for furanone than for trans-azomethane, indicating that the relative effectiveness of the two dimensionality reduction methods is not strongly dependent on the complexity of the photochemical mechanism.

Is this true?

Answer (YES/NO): NO